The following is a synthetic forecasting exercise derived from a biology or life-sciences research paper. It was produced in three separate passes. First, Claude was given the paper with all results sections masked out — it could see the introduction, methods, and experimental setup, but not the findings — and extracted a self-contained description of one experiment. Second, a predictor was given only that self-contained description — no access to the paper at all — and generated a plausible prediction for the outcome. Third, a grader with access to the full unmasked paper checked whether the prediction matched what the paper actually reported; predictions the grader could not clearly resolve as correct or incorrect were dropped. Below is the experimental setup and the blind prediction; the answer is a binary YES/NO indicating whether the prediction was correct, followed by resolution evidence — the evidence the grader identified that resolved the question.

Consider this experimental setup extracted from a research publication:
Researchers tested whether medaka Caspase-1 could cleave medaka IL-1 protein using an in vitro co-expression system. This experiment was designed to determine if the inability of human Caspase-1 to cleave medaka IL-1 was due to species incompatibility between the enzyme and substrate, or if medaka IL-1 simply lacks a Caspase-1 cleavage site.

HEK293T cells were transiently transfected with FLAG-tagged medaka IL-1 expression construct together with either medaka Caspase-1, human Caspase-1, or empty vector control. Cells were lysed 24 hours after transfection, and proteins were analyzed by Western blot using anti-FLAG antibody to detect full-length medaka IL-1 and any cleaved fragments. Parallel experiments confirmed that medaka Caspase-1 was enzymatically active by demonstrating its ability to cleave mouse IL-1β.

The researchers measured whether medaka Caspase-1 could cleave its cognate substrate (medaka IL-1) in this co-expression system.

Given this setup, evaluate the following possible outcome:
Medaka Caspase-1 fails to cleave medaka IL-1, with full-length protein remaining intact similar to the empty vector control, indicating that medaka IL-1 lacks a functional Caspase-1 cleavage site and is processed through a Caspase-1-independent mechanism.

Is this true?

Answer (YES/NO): YES